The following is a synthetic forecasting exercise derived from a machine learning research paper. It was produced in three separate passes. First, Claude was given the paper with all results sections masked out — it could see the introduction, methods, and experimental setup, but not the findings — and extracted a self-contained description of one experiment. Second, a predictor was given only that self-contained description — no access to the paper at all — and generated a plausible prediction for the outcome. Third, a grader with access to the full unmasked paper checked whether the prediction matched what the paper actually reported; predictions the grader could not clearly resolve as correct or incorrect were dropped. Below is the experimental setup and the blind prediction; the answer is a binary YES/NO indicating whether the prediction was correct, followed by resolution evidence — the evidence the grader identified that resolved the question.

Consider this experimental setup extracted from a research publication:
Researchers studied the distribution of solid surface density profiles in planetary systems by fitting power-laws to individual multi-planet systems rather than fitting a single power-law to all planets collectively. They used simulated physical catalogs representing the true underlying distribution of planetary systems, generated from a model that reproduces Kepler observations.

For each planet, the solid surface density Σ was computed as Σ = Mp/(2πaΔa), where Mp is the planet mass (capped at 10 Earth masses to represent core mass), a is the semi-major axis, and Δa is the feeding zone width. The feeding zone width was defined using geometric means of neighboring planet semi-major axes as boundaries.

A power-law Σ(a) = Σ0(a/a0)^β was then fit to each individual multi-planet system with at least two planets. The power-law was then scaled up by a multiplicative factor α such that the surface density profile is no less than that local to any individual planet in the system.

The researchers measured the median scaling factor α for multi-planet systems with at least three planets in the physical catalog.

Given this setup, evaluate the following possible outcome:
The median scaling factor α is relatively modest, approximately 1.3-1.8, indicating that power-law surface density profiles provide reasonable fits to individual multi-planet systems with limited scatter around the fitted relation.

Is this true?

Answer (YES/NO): NO